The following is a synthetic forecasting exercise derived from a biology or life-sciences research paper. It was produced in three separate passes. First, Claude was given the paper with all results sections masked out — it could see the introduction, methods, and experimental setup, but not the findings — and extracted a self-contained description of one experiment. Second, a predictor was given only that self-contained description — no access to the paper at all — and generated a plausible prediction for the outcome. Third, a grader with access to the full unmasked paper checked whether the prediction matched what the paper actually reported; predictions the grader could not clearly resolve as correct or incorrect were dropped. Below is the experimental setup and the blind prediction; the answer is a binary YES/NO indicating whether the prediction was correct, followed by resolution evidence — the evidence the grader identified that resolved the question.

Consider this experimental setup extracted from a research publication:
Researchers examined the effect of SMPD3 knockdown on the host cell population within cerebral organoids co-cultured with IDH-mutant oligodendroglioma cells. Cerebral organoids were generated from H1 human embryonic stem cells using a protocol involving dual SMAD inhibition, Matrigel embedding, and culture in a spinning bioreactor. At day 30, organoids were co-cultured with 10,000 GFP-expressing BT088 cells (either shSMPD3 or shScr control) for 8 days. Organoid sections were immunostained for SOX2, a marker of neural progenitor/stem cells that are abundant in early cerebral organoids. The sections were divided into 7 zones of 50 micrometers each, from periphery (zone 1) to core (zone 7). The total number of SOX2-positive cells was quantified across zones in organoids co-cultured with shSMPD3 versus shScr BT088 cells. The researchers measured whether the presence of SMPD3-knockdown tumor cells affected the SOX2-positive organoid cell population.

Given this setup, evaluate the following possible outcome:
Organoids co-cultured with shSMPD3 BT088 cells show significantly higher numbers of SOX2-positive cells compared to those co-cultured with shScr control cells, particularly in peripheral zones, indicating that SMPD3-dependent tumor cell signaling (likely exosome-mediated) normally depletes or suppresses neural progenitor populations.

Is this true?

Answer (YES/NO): NO